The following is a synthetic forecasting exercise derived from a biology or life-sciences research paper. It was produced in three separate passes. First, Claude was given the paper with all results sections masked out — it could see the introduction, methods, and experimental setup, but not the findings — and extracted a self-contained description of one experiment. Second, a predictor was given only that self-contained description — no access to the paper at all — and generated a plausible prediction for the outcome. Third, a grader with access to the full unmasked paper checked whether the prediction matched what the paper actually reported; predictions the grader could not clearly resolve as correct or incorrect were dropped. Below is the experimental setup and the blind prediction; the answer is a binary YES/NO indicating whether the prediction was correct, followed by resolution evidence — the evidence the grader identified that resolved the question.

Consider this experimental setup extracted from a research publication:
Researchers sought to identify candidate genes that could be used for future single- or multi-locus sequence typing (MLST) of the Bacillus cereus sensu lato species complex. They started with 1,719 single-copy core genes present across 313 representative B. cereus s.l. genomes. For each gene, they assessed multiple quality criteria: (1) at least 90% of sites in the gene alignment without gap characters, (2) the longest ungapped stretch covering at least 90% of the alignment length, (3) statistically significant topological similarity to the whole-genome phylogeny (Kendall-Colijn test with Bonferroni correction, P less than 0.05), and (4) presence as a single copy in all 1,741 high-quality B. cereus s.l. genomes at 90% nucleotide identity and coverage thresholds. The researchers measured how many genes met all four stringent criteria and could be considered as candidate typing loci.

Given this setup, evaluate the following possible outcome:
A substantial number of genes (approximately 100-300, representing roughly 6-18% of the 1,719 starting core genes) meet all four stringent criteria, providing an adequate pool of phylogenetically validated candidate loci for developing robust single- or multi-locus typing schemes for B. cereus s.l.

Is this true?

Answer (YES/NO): YES